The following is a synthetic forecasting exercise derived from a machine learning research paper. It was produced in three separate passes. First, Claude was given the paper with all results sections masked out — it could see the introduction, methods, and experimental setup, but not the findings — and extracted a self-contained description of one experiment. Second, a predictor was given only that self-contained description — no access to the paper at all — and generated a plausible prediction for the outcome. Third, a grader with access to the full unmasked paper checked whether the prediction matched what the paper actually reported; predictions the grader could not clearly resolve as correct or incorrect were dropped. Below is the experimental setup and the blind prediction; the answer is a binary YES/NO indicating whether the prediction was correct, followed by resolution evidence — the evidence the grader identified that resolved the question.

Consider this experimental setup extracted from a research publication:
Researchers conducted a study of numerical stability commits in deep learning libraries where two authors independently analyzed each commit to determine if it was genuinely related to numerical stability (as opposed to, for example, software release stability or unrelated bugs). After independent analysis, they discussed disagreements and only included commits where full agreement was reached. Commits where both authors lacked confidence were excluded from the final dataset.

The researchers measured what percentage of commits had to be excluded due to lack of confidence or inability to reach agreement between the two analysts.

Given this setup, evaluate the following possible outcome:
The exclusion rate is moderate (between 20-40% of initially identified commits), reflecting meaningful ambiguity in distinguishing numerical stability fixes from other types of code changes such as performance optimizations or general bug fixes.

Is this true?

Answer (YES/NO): NO